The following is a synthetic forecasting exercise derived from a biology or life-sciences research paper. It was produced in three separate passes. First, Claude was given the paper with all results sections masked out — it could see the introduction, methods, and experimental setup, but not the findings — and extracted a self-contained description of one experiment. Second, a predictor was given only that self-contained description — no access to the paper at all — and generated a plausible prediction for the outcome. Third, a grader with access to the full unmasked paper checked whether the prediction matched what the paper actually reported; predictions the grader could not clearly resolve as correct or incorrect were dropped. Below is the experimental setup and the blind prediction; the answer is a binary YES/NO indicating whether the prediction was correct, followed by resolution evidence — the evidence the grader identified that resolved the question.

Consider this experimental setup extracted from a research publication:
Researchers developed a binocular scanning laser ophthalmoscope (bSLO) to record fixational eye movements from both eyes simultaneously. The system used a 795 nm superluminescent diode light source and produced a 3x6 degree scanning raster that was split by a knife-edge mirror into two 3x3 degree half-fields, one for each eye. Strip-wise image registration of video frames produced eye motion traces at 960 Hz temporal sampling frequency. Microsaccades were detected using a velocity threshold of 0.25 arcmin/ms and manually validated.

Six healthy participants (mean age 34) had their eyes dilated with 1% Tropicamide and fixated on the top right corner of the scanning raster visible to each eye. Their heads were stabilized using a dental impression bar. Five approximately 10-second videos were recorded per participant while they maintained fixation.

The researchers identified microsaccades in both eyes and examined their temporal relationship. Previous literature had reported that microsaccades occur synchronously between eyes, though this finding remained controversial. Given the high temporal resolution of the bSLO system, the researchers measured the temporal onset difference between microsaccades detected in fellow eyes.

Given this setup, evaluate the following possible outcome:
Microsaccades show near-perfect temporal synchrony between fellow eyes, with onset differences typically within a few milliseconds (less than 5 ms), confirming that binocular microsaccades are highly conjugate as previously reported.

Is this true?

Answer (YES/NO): YES